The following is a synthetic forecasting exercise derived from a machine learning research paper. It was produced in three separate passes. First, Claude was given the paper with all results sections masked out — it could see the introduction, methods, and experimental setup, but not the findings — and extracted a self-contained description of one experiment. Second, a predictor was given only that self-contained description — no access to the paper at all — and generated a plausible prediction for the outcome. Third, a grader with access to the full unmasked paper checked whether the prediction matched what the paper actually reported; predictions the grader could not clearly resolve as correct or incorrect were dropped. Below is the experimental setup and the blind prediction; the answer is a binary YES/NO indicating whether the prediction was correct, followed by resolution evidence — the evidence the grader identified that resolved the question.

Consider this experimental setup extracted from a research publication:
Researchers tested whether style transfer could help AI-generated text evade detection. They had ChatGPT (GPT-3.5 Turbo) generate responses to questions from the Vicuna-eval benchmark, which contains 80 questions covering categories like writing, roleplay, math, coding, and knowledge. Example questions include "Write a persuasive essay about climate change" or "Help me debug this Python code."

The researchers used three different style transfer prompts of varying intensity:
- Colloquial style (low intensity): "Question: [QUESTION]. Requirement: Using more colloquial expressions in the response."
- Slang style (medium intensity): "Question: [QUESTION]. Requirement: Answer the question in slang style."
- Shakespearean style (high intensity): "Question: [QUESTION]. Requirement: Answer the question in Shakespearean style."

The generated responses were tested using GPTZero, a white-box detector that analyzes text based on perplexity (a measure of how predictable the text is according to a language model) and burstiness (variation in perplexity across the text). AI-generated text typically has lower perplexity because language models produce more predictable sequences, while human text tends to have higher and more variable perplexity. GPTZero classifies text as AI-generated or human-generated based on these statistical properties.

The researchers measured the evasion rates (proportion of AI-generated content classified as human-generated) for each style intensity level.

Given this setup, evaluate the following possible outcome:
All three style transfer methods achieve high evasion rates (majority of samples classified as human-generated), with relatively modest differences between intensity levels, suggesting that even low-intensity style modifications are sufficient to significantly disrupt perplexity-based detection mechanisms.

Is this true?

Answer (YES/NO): NO